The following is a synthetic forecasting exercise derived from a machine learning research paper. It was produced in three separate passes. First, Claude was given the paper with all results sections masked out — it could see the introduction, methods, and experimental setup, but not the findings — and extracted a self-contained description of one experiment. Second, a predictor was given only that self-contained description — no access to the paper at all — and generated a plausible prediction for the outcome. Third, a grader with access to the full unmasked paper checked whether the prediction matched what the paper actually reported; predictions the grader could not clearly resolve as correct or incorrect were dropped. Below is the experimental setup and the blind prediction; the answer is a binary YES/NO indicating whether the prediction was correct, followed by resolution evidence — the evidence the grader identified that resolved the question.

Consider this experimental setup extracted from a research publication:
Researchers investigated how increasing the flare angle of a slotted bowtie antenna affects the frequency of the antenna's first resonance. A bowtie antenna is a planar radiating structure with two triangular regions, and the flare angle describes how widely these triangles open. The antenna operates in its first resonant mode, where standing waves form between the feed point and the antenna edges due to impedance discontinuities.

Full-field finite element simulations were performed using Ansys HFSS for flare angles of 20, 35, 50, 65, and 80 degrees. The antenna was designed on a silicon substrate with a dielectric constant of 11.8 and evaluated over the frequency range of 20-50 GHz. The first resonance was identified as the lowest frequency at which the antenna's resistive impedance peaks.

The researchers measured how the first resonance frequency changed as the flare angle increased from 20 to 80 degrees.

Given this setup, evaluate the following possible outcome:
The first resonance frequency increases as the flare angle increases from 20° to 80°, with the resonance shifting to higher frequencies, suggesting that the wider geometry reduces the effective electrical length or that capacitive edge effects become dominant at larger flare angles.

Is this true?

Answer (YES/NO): NO